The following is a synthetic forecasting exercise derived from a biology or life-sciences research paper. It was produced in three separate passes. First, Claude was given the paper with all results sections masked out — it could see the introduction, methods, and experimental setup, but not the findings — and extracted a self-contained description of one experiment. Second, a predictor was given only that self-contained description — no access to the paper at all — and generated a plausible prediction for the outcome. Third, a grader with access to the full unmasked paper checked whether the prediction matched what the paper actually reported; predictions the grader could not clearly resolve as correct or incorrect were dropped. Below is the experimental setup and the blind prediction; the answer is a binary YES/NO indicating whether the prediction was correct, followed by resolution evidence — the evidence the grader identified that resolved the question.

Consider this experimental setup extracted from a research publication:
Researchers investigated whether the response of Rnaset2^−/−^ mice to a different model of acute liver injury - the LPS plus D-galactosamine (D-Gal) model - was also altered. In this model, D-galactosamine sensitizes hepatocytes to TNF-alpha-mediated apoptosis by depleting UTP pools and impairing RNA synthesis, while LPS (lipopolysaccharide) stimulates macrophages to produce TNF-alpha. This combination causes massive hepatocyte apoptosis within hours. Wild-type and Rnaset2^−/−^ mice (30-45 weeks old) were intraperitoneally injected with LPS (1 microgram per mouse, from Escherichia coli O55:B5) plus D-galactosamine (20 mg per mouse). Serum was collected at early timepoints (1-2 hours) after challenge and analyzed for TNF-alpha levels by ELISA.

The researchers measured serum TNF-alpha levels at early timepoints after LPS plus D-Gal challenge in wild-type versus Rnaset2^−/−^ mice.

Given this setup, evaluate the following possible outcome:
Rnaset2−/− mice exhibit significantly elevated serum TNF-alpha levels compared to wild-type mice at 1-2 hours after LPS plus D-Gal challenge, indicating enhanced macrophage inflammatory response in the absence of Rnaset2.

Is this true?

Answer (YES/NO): NO